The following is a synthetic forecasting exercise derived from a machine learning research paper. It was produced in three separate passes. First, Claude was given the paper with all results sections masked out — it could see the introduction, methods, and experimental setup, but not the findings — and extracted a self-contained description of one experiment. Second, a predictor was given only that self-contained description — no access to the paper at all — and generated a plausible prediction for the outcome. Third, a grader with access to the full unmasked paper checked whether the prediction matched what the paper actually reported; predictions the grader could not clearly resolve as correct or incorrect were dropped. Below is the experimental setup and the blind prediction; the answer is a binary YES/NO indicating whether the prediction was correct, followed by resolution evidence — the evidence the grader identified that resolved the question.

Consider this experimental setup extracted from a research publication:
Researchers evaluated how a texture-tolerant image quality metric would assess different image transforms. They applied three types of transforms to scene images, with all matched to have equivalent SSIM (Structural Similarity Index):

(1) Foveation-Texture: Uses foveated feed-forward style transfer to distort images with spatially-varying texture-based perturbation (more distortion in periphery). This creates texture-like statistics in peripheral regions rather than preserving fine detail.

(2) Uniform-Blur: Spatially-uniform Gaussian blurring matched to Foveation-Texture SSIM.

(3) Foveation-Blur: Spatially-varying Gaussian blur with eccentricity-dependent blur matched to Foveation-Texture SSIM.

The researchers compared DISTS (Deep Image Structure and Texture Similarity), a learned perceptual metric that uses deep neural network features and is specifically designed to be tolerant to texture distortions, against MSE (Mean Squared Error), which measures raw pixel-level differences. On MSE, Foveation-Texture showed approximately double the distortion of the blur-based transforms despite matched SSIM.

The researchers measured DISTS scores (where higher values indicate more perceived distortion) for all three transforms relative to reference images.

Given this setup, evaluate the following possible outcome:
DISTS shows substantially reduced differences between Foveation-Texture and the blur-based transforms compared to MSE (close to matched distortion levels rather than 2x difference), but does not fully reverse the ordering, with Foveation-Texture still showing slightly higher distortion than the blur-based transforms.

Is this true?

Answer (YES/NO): NO